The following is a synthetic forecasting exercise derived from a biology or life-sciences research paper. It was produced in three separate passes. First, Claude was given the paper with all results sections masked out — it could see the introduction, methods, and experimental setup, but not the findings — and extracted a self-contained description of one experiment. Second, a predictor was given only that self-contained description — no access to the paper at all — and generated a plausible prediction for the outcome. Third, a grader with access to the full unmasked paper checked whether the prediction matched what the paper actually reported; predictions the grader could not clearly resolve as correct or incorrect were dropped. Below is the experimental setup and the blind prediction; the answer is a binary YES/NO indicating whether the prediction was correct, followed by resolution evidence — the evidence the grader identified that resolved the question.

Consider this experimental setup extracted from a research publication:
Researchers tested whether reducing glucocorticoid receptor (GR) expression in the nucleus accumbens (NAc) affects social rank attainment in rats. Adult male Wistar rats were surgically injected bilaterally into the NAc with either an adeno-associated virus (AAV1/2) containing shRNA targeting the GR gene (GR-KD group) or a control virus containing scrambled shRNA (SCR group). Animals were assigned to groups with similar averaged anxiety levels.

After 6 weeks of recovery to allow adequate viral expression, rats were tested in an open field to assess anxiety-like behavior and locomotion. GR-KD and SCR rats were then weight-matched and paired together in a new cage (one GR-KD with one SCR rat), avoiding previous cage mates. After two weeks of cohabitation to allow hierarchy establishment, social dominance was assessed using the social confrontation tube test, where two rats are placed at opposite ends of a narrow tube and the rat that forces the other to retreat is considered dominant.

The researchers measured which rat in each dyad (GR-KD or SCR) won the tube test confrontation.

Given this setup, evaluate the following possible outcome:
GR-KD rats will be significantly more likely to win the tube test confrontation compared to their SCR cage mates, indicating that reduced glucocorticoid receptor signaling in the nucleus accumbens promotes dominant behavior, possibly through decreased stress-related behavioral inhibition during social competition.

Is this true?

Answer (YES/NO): YES